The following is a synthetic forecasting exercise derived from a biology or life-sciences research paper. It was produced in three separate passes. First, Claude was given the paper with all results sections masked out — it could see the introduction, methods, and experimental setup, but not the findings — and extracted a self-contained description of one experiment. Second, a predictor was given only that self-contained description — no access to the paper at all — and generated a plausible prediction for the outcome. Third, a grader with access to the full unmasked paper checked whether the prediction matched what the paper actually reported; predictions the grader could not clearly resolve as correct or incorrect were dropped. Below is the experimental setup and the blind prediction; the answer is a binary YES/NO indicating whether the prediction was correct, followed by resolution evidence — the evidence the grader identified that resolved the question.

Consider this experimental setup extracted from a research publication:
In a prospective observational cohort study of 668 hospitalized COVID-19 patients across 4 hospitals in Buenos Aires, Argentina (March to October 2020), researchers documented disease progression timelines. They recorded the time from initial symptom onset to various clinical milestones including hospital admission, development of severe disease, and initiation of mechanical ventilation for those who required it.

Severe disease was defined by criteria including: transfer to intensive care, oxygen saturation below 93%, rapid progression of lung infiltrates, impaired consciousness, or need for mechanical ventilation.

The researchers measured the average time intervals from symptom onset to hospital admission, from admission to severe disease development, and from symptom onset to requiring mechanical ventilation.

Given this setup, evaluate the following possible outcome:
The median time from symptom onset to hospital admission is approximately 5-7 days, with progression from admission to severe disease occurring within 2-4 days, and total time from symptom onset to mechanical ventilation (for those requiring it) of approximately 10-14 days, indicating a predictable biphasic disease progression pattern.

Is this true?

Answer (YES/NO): YES